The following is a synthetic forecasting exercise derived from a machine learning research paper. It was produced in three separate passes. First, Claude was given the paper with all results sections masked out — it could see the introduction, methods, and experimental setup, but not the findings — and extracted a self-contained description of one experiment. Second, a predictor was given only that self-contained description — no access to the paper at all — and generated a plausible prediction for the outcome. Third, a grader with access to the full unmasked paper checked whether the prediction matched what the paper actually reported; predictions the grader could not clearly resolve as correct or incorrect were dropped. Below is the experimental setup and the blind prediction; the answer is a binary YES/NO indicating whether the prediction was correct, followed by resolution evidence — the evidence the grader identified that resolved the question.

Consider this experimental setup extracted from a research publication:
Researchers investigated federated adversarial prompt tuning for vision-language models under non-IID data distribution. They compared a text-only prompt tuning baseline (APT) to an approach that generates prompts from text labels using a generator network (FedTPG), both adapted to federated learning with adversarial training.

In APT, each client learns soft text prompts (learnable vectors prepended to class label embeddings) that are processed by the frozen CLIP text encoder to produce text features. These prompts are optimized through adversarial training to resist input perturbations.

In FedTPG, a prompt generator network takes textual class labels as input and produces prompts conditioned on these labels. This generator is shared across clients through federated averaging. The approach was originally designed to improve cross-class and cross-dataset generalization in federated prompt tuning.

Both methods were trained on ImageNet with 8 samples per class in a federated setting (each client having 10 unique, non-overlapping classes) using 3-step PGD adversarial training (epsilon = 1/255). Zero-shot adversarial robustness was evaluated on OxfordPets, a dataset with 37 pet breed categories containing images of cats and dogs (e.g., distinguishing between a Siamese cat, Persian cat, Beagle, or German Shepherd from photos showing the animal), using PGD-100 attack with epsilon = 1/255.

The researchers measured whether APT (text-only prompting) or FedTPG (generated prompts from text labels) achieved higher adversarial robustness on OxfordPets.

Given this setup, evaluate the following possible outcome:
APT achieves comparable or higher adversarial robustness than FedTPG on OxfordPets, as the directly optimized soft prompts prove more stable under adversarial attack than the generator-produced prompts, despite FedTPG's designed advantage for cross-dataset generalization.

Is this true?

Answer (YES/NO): YES